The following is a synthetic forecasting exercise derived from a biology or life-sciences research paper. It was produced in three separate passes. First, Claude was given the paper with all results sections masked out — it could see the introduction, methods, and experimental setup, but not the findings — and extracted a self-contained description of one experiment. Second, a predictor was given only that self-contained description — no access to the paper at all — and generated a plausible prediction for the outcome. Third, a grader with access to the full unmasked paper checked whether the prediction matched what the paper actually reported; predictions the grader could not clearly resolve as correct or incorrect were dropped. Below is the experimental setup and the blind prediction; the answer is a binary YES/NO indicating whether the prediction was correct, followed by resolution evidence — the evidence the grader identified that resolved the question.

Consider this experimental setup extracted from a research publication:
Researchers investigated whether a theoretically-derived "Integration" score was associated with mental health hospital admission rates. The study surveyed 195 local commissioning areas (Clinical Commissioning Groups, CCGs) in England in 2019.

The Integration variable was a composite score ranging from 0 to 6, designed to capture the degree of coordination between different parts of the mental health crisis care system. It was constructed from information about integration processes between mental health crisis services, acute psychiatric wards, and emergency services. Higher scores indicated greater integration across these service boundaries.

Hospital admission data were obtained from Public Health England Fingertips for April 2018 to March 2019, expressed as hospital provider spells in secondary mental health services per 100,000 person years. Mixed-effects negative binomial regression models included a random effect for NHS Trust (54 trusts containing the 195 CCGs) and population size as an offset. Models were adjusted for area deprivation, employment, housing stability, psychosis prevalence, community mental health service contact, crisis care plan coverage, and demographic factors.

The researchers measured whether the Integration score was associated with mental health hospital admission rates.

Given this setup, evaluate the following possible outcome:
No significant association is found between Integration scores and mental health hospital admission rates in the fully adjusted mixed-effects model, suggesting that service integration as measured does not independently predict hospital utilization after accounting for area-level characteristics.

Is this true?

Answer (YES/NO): YES